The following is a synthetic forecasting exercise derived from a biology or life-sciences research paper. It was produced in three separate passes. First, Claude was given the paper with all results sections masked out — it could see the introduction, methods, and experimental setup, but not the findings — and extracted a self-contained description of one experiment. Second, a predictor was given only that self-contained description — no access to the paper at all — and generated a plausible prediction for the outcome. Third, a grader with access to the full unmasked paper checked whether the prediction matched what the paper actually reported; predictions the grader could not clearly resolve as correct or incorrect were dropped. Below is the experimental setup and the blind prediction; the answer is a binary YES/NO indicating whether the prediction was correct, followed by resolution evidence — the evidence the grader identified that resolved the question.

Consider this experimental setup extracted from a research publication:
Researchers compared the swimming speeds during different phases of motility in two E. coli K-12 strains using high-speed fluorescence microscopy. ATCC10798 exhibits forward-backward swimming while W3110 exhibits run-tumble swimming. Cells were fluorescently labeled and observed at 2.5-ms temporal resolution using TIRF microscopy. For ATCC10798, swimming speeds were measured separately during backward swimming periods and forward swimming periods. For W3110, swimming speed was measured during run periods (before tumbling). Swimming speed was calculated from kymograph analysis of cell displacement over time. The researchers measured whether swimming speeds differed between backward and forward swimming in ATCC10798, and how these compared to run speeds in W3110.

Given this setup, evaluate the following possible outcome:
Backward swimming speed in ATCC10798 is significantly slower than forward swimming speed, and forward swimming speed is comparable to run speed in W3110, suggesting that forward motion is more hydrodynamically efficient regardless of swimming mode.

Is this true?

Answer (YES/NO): NO